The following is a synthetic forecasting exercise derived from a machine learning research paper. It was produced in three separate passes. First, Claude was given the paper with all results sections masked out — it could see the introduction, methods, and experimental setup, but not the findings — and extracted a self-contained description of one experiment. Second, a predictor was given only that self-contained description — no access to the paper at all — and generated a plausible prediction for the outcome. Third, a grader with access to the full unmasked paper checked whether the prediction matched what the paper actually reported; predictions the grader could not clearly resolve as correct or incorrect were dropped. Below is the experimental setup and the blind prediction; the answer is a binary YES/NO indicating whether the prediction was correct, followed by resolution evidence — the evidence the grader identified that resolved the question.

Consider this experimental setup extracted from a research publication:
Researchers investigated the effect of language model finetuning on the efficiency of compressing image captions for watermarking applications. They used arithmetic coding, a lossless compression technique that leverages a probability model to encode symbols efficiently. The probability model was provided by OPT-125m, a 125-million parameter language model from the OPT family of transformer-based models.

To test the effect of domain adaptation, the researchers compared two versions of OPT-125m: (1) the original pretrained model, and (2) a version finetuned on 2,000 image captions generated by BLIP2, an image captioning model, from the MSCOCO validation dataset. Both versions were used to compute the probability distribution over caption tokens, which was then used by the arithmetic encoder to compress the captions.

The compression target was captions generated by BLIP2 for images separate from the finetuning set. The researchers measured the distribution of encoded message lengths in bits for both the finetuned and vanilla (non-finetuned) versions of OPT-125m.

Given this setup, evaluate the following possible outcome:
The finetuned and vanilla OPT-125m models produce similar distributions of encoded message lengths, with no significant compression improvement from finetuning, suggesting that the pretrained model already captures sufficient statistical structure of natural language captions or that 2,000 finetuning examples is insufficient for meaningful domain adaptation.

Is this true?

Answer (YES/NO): NO